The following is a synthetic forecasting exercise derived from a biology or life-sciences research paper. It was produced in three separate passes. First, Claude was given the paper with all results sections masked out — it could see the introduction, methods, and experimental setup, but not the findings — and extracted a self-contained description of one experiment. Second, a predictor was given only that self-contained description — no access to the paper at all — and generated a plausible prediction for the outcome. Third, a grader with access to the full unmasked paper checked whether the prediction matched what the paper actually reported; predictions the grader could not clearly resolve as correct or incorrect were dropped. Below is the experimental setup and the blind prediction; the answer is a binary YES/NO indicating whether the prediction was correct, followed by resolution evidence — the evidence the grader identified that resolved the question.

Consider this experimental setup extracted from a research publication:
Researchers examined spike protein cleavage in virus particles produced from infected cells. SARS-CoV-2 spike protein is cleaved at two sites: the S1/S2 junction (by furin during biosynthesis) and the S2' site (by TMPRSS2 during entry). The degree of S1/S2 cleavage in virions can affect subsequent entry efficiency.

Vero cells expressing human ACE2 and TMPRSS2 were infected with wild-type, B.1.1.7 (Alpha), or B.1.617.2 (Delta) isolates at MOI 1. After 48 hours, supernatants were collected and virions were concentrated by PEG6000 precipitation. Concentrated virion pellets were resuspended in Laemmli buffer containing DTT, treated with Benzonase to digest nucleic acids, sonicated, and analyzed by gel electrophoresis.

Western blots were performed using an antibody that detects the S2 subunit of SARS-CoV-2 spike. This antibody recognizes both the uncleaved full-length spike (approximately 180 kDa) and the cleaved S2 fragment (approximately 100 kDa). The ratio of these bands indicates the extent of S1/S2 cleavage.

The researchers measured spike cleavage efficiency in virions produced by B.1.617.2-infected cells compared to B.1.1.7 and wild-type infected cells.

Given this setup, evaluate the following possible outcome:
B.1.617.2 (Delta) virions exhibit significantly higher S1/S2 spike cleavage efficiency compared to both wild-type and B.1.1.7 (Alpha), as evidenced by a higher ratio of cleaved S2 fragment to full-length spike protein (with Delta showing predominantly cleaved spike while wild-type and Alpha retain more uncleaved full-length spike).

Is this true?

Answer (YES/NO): YES